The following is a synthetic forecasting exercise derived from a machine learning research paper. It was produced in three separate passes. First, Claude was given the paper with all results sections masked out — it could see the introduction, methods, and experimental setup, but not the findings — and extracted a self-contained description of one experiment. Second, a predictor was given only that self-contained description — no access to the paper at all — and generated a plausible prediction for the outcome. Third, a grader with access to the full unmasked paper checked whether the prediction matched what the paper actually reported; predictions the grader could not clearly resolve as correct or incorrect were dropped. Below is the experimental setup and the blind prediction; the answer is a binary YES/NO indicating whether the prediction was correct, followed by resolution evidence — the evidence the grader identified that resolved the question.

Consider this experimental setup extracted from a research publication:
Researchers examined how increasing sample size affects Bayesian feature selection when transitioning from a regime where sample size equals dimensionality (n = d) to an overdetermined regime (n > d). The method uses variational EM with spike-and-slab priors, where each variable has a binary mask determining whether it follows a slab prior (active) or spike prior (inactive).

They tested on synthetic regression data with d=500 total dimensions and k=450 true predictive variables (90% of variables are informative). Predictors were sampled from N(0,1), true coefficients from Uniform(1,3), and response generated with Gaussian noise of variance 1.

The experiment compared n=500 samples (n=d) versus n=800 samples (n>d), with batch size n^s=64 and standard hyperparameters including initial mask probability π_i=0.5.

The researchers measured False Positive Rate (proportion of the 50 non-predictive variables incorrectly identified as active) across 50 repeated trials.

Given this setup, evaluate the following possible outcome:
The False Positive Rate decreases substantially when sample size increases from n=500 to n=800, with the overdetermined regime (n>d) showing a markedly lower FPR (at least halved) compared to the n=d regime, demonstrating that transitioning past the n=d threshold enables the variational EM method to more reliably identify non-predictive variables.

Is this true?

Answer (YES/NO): YES